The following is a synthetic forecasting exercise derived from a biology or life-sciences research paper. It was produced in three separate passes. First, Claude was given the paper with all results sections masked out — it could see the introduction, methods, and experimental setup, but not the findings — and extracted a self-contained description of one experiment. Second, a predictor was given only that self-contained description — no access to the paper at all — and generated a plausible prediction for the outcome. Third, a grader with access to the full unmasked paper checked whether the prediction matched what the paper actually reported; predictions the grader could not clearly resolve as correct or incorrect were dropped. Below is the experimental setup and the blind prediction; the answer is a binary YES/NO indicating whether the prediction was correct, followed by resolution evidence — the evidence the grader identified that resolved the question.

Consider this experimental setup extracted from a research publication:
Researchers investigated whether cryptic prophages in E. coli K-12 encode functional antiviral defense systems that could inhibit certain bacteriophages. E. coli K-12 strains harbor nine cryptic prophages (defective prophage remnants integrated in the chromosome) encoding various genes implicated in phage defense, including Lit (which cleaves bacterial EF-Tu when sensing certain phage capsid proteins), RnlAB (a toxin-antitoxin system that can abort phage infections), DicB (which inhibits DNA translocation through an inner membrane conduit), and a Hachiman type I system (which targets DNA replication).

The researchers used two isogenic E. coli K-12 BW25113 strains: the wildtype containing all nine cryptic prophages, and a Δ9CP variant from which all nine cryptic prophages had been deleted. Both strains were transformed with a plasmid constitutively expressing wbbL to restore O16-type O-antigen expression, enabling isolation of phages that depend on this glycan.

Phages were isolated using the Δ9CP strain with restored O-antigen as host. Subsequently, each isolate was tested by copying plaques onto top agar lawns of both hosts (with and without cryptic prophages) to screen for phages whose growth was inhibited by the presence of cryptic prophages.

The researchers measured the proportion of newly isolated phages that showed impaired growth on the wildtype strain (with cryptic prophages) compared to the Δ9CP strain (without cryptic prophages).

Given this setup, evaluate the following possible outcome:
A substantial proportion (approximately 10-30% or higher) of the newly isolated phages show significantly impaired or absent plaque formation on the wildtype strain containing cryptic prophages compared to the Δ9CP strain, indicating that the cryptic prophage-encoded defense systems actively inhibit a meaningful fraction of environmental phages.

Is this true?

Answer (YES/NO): NO